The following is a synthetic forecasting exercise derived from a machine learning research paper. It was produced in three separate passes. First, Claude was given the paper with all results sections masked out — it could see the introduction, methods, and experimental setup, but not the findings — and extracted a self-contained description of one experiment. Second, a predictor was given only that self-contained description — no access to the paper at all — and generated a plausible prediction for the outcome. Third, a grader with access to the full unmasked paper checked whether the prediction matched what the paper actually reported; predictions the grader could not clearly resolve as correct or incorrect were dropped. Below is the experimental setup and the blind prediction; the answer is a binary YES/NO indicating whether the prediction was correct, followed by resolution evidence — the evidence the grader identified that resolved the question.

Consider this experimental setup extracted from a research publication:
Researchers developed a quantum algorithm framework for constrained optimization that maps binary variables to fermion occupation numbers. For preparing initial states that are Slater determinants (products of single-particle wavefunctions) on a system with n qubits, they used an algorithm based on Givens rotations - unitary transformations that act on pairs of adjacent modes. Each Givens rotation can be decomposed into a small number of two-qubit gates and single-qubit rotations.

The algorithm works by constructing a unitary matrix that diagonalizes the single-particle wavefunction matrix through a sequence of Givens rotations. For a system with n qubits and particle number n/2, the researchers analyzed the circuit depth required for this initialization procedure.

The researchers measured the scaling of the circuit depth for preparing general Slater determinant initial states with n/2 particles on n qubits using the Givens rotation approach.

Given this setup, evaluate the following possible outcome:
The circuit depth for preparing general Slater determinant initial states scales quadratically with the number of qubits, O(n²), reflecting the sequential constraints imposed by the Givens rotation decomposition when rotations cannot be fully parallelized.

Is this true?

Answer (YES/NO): NO